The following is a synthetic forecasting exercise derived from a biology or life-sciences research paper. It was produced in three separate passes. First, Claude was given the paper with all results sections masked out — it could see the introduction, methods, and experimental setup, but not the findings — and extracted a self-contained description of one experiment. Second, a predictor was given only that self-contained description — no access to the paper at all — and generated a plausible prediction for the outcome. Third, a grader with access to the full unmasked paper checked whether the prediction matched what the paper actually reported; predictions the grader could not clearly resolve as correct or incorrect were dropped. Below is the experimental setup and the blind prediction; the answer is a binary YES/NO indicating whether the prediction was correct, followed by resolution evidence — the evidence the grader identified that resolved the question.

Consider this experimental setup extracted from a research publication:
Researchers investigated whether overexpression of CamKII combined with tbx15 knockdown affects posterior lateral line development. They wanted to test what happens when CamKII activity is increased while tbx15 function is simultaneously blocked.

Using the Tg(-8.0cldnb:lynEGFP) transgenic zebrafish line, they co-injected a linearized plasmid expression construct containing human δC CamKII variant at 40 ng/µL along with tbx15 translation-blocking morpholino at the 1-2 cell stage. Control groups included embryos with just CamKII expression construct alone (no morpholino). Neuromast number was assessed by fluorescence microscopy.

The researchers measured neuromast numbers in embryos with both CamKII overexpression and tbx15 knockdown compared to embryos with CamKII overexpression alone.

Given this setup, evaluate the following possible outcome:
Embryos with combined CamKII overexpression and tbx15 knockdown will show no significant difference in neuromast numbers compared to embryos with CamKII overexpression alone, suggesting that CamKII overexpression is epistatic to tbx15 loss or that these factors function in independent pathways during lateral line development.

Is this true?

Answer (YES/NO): NO